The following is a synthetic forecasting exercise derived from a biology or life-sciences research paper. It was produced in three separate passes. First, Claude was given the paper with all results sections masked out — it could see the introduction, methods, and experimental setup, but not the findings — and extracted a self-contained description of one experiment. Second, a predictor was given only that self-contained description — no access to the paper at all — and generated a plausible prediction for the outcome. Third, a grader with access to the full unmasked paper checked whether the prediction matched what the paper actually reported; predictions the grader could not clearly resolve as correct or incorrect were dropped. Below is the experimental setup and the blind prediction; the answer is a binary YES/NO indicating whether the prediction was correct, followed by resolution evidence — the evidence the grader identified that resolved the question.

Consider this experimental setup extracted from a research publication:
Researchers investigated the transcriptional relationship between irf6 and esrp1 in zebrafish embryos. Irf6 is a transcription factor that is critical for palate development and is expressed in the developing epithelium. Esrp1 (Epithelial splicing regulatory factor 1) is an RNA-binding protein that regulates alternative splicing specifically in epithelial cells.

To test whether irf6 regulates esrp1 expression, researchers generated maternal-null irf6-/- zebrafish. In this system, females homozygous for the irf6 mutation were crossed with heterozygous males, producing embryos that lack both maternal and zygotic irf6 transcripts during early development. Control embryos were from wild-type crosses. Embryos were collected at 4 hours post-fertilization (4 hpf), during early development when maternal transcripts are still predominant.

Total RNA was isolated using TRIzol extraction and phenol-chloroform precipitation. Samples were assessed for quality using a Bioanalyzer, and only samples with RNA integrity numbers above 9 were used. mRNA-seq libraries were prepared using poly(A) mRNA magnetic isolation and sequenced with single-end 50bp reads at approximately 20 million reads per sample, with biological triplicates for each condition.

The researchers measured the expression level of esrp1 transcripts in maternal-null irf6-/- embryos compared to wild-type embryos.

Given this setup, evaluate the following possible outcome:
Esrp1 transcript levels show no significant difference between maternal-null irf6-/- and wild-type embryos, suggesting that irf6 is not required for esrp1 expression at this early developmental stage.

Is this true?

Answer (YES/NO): NO